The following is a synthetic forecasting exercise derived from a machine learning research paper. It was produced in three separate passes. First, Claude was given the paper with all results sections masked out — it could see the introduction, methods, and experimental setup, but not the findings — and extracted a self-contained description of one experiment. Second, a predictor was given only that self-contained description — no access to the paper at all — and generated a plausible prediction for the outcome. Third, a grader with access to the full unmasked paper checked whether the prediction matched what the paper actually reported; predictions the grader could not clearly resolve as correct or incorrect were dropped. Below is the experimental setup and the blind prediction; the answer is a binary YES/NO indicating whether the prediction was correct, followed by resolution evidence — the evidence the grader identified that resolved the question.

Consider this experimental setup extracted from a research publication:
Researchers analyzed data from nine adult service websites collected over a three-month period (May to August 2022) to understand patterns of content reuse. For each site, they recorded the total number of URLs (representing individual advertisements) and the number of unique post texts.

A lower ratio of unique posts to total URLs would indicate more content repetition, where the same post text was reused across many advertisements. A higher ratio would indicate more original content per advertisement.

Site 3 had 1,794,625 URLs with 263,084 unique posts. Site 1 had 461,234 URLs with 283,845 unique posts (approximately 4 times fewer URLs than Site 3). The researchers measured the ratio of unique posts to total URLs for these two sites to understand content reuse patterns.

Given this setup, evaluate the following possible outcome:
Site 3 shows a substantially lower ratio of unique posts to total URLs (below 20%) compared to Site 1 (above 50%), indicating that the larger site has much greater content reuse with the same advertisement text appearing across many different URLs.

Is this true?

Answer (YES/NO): YES